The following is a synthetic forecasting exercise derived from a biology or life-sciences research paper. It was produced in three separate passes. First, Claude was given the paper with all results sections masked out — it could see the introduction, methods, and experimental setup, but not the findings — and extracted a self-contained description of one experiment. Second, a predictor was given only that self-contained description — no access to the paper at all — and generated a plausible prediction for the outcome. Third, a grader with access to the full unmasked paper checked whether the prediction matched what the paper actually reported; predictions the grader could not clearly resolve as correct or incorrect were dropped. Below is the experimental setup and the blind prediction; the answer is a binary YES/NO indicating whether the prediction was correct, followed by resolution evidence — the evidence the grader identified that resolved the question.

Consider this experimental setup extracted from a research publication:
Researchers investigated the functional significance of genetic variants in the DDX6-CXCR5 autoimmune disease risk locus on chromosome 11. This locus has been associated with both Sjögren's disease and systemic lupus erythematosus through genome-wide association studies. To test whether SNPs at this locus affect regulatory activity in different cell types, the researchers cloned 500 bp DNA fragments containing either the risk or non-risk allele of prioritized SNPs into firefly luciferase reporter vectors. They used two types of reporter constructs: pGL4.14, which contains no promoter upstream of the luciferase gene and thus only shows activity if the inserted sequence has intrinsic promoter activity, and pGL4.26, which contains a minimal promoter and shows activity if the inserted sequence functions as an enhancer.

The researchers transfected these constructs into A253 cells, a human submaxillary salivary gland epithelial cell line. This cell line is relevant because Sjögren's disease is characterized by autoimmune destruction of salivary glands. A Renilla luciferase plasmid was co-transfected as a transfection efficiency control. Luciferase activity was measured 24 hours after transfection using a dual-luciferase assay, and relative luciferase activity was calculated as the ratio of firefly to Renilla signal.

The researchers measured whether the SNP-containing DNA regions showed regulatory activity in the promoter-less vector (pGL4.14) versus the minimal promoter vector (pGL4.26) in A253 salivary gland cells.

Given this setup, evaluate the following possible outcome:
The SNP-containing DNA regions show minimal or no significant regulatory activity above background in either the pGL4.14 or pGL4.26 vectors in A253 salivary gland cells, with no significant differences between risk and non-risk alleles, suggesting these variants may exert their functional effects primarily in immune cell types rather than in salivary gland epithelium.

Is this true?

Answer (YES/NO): NO